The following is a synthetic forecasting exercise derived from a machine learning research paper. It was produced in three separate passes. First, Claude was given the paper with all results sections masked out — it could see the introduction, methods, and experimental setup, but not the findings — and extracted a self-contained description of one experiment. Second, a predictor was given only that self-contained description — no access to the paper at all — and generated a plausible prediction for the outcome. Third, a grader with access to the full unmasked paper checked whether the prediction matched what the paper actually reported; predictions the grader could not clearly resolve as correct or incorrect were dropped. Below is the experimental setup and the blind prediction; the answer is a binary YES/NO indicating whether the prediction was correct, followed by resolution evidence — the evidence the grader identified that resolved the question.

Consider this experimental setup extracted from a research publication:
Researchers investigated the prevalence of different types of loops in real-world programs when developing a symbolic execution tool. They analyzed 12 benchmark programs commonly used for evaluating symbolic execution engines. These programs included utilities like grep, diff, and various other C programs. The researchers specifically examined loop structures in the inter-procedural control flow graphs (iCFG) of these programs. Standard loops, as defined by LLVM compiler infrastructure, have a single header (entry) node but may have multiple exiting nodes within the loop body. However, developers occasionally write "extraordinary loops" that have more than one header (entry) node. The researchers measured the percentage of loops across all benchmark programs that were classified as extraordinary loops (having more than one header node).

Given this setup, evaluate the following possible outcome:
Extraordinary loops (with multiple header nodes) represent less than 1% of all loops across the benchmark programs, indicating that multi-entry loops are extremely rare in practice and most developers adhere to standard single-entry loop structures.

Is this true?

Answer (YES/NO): YES